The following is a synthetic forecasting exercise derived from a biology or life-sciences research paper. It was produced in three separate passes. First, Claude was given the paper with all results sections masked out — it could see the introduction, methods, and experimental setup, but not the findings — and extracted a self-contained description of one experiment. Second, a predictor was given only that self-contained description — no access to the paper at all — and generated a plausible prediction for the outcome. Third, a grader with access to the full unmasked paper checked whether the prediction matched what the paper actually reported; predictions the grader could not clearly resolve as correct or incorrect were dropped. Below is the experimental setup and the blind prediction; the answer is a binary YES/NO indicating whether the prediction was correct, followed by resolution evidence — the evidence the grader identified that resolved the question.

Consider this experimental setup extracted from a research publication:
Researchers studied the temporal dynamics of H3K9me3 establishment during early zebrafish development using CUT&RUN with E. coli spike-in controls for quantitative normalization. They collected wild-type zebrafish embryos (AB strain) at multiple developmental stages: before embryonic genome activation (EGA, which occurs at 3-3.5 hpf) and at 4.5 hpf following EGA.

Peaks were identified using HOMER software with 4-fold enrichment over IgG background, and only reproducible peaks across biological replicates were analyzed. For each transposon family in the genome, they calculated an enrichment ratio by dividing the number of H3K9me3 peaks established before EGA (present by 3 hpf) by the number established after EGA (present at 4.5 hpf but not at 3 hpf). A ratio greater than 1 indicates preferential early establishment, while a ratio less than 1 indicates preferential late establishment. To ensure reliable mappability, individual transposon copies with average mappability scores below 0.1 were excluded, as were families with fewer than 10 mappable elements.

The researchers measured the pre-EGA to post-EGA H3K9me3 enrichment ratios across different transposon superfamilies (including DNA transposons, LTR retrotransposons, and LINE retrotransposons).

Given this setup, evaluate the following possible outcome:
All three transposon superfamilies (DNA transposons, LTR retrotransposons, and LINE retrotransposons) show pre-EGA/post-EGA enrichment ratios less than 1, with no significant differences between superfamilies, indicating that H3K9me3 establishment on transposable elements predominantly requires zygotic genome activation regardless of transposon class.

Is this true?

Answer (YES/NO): NO